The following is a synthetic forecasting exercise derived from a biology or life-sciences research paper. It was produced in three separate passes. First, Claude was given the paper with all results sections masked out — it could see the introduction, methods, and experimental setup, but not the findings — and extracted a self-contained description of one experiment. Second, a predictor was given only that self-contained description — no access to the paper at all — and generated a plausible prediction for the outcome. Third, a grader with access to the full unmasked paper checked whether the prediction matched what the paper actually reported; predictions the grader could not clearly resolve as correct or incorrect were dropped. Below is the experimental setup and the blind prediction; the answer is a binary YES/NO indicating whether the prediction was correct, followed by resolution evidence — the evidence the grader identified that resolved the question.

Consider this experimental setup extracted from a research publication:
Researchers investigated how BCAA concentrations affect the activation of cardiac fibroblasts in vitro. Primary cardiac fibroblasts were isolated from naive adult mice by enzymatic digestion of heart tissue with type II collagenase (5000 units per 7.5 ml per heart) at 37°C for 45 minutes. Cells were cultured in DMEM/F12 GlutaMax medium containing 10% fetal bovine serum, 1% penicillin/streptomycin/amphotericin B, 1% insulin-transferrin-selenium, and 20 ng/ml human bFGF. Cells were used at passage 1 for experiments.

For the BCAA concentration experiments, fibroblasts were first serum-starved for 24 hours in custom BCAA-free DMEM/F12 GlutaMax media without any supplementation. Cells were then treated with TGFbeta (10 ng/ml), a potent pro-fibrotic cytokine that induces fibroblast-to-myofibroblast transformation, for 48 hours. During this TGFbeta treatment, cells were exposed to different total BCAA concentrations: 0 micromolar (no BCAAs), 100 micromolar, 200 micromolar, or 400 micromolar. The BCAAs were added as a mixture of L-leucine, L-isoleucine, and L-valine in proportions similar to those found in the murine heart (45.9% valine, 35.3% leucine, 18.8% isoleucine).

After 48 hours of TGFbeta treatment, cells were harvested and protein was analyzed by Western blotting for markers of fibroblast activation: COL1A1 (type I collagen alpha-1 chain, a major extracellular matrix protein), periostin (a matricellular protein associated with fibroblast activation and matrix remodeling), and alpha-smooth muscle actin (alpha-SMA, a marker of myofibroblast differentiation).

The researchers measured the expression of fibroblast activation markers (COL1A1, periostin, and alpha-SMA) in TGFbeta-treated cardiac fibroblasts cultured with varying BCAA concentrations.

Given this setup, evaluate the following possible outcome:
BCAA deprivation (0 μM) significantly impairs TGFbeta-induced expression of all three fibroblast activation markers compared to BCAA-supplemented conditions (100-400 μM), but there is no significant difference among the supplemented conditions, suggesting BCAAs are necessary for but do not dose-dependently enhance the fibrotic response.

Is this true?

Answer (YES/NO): NO